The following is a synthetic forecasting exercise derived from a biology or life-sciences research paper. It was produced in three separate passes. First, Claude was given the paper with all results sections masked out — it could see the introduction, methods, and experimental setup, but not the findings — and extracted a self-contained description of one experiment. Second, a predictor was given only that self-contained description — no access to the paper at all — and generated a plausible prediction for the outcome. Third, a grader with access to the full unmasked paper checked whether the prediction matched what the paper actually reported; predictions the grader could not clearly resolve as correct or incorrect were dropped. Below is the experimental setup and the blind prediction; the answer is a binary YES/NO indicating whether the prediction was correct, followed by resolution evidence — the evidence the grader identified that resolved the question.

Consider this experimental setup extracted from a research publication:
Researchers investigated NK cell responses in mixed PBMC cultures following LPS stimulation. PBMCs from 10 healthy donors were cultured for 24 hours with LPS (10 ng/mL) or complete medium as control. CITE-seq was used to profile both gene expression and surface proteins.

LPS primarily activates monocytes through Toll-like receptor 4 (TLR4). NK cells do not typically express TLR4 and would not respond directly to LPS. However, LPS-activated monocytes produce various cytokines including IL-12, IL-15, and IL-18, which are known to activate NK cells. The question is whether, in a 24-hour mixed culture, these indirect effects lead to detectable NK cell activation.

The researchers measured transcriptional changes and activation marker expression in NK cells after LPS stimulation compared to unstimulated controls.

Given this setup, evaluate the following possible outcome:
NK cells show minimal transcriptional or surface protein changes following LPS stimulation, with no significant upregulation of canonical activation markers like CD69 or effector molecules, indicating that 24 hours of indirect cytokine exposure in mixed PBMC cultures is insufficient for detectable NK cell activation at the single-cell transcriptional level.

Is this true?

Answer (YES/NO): YES